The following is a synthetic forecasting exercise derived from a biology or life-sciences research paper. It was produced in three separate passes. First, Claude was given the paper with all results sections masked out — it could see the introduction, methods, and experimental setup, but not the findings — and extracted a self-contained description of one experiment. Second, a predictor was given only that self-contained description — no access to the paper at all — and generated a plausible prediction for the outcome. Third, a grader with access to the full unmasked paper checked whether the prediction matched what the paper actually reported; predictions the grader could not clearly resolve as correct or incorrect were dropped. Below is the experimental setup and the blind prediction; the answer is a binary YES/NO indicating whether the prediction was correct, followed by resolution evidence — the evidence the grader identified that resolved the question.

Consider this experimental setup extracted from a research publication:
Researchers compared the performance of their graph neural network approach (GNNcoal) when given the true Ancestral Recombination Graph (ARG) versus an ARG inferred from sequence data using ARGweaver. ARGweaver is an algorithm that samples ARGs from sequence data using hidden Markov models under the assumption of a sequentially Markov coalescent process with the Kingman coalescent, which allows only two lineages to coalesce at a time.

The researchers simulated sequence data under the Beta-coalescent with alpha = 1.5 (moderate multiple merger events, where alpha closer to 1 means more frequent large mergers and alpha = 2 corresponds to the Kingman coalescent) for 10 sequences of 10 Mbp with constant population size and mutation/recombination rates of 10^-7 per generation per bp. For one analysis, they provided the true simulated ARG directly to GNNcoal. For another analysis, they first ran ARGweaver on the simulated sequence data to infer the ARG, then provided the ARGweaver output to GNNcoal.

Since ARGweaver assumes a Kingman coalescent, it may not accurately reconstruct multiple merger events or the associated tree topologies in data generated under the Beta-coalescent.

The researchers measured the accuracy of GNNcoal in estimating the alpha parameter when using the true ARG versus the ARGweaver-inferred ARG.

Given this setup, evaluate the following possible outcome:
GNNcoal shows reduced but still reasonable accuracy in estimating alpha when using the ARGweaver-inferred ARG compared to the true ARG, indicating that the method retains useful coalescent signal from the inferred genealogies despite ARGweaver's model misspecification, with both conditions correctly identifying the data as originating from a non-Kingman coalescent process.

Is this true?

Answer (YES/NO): NO